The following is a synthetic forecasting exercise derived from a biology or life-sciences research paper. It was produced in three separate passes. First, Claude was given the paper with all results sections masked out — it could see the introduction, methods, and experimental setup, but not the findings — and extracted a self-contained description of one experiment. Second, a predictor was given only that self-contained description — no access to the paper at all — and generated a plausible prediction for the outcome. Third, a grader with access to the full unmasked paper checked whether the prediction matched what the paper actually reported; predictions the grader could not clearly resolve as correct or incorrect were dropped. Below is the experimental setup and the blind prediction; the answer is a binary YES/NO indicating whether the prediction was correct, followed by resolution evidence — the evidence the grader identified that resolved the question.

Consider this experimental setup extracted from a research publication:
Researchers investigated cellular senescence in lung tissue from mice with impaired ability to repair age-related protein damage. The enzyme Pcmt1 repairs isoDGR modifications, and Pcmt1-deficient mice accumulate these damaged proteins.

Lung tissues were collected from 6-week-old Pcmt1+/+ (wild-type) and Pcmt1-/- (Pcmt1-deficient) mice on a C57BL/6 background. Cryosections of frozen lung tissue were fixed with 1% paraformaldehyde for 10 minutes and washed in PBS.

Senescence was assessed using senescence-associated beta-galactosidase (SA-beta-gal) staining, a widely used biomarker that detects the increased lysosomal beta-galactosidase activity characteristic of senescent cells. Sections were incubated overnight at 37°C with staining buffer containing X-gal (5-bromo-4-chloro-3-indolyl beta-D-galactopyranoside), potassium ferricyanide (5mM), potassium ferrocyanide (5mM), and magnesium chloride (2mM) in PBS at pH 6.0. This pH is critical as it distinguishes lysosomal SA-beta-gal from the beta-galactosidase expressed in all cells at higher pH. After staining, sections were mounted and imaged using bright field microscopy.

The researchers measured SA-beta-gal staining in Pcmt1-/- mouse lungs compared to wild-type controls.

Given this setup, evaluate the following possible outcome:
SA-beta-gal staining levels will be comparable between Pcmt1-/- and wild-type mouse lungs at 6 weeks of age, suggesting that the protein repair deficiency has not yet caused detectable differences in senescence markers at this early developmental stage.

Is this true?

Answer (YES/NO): NO